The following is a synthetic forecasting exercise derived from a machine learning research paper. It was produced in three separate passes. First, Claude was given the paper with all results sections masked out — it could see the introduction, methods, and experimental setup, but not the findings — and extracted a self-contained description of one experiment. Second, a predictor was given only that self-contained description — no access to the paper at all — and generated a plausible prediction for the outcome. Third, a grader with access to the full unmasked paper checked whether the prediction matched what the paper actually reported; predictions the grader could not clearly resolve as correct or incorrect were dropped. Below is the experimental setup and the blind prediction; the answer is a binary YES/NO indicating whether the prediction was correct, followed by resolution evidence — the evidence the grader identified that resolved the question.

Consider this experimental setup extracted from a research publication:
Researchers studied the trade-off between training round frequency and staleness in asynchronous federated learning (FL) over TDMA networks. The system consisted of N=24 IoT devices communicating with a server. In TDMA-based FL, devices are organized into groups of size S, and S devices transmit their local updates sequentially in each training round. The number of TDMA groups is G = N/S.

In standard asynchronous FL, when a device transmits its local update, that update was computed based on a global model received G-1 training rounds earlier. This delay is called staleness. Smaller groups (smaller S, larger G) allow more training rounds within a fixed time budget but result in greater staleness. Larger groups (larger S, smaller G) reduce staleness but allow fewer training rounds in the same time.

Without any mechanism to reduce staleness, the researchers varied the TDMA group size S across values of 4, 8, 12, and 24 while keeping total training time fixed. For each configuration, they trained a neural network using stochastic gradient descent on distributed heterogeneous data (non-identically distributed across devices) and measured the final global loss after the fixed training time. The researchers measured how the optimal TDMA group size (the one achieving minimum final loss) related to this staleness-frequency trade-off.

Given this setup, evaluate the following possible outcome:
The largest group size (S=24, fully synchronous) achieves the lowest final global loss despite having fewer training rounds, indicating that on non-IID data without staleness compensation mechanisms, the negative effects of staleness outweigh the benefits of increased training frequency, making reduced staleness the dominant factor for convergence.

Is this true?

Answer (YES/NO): NO